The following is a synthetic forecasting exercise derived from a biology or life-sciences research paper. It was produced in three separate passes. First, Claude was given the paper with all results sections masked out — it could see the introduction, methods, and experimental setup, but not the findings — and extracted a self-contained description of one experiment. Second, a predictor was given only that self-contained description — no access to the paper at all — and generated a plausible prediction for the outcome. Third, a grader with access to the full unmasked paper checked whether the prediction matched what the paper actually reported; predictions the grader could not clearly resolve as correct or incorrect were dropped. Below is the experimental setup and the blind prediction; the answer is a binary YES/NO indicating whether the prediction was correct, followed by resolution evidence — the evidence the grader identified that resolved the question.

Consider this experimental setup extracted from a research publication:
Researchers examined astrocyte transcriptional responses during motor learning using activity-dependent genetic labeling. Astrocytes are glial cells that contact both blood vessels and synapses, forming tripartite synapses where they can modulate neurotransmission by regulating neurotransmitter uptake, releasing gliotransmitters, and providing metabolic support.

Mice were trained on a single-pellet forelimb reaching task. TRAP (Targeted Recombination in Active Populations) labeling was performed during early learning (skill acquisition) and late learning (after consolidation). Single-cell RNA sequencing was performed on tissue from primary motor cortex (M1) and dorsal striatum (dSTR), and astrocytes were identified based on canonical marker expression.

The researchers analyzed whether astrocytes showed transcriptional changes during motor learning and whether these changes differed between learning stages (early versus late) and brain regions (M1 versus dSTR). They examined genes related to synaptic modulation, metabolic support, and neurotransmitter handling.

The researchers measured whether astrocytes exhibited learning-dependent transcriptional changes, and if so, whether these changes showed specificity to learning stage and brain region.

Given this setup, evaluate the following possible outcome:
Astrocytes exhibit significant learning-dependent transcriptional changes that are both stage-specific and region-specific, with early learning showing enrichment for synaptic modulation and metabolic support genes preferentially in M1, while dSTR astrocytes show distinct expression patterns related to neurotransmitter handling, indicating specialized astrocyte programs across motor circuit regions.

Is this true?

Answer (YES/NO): NO